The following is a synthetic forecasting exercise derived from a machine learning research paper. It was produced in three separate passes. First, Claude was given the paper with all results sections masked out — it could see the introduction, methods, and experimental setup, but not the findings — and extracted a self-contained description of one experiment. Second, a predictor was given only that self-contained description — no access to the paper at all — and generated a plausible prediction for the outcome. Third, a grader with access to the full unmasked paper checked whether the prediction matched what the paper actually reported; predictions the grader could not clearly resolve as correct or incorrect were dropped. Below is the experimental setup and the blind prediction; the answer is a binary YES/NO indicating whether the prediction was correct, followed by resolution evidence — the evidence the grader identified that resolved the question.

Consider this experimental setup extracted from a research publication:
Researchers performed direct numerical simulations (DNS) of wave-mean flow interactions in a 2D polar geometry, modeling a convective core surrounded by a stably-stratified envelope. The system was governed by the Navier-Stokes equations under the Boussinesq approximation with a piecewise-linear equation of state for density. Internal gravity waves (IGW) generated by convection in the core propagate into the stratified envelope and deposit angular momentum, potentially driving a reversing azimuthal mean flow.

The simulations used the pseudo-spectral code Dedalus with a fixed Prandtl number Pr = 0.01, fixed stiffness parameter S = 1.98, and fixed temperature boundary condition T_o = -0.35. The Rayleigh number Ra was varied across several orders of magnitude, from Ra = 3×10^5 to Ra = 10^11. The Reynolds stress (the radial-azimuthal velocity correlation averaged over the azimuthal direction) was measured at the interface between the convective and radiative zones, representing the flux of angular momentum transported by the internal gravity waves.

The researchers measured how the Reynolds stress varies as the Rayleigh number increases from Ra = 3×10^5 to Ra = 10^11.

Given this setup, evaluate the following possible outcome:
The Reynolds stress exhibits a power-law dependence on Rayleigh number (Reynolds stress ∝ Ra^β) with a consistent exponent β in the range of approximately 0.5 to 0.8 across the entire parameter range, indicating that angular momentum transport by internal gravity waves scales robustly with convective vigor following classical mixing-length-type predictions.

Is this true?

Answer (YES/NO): NO